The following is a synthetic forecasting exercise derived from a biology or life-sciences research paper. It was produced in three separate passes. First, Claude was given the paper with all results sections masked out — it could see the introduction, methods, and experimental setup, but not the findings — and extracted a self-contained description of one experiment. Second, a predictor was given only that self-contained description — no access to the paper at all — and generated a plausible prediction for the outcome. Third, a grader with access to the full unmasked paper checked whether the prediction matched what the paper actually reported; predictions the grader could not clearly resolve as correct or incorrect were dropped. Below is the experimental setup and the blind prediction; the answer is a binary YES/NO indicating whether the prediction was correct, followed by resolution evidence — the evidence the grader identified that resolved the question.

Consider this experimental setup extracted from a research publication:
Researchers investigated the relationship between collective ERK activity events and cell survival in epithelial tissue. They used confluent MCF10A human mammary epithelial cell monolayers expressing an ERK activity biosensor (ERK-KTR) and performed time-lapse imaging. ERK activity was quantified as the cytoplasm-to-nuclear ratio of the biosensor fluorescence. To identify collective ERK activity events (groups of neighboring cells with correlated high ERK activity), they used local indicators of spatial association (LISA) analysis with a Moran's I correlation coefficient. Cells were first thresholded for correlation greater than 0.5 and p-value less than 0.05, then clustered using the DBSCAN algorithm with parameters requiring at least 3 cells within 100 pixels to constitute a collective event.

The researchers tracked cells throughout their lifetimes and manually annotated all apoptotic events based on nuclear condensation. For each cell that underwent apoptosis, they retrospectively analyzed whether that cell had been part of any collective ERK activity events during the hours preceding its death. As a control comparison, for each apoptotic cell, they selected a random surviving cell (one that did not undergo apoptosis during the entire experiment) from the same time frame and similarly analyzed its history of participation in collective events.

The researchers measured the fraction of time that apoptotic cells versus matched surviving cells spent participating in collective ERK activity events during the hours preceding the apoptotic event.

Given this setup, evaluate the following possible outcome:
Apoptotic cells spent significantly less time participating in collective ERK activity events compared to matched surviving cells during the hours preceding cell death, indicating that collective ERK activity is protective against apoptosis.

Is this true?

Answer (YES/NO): YES